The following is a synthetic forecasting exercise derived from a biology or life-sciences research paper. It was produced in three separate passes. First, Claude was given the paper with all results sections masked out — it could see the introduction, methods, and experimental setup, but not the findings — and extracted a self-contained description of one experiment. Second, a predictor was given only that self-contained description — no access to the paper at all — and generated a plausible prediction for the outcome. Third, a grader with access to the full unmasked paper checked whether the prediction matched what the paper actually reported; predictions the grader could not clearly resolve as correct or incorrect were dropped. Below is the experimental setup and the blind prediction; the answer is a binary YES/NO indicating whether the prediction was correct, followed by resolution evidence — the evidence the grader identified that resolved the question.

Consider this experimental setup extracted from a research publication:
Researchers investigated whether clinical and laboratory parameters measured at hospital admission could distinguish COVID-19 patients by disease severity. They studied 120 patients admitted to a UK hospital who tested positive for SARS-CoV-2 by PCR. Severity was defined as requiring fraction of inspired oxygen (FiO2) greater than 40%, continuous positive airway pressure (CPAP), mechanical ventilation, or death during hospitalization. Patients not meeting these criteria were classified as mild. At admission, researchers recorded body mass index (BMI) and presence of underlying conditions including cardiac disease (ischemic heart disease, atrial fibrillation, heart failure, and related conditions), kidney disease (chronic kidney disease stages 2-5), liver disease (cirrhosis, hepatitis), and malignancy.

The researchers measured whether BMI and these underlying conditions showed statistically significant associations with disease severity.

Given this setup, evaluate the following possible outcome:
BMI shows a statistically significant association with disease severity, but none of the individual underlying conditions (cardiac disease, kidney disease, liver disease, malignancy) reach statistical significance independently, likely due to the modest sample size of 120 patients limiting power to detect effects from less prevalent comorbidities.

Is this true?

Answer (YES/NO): NO